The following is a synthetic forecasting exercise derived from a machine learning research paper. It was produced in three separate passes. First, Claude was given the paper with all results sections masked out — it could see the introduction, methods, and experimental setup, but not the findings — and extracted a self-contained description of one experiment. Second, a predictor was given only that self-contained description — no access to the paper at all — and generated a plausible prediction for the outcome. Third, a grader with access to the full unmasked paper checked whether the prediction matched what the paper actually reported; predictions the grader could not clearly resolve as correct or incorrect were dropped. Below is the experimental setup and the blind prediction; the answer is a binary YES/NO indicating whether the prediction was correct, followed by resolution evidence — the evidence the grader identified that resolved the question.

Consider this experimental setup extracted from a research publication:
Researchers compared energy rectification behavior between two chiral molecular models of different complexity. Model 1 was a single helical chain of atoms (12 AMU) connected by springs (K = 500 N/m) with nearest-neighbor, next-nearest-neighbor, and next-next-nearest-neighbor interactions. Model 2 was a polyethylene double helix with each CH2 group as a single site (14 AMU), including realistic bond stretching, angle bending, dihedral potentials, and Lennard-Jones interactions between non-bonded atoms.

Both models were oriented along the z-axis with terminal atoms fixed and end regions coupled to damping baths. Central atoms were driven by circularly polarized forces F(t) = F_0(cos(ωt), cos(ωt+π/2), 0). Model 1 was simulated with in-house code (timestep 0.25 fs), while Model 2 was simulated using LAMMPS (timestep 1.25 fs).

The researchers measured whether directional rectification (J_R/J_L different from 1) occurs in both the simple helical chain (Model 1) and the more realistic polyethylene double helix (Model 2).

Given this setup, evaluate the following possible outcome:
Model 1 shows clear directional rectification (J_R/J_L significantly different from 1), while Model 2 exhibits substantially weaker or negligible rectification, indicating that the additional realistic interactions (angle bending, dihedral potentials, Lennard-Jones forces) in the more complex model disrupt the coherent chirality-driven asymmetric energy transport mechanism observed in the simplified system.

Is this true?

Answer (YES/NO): NO